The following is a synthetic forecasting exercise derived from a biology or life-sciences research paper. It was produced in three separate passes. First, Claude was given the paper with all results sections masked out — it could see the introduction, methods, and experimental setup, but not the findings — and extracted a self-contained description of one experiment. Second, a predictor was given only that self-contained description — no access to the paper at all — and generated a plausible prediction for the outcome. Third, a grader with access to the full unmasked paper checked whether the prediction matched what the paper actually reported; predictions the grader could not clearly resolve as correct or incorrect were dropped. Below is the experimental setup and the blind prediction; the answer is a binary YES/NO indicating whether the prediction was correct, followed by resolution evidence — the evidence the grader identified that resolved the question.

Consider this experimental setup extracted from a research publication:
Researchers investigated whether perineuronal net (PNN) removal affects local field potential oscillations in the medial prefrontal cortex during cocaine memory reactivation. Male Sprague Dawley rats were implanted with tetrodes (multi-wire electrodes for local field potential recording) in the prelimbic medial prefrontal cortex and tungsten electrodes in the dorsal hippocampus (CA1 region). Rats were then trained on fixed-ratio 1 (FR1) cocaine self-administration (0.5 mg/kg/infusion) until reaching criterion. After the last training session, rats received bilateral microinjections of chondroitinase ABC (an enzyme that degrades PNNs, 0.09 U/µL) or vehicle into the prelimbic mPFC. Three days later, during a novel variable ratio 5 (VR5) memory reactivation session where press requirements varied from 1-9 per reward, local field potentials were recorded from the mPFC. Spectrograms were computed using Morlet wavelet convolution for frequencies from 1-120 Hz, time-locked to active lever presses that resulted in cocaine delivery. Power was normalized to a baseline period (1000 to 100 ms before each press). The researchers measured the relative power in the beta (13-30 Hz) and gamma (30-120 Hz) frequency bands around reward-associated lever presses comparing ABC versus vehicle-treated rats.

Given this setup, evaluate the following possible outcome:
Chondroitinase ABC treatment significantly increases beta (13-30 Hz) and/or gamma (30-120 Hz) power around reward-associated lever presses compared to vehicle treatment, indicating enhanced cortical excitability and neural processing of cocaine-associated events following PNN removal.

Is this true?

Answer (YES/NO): NO